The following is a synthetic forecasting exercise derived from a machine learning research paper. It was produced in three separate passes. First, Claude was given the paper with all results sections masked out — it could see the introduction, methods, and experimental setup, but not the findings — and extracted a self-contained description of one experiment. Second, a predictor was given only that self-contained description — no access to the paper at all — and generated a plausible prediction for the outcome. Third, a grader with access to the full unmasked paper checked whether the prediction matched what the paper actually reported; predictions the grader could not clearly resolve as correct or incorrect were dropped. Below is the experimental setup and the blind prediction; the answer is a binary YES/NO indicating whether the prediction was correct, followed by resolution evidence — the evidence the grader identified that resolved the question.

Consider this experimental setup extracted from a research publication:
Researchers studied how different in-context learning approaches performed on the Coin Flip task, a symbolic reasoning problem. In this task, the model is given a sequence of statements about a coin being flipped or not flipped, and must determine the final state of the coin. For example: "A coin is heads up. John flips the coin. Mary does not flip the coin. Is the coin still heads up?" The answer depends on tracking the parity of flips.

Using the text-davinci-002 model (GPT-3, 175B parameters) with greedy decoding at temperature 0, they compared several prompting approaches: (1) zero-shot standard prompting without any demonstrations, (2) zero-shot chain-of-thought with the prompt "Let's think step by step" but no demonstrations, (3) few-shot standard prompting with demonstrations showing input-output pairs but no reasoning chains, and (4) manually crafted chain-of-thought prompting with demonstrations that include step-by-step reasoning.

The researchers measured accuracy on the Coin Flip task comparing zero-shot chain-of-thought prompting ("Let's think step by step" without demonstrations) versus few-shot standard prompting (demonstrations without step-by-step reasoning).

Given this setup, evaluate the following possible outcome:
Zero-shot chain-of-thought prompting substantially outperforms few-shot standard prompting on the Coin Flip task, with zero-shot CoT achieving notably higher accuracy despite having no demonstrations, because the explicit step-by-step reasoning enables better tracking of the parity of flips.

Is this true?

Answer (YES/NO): YES